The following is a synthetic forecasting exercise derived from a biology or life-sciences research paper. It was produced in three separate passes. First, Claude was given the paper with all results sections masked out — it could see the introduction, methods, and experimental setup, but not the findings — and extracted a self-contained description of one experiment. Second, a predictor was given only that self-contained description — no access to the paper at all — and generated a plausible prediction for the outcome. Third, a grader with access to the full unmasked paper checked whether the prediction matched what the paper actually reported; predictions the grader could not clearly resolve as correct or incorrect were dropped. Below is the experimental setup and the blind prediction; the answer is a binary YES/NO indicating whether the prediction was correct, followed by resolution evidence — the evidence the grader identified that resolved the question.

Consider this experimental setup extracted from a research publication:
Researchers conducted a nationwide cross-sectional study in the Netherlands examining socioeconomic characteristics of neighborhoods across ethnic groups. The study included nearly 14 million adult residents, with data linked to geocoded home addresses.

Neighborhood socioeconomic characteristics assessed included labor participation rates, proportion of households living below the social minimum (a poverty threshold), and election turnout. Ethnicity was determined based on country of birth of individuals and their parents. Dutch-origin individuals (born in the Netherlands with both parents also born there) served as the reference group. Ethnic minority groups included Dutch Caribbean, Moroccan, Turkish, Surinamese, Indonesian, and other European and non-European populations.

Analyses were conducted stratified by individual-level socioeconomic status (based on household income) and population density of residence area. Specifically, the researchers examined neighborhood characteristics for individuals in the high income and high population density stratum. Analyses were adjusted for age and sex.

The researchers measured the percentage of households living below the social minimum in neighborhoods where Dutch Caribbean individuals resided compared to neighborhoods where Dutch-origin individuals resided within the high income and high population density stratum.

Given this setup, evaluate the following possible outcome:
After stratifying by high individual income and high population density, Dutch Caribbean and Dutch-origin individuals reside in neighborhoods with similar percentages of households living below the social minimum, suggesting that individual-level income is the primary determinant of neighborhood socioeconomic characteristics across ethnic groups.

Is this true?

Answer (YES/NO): NO